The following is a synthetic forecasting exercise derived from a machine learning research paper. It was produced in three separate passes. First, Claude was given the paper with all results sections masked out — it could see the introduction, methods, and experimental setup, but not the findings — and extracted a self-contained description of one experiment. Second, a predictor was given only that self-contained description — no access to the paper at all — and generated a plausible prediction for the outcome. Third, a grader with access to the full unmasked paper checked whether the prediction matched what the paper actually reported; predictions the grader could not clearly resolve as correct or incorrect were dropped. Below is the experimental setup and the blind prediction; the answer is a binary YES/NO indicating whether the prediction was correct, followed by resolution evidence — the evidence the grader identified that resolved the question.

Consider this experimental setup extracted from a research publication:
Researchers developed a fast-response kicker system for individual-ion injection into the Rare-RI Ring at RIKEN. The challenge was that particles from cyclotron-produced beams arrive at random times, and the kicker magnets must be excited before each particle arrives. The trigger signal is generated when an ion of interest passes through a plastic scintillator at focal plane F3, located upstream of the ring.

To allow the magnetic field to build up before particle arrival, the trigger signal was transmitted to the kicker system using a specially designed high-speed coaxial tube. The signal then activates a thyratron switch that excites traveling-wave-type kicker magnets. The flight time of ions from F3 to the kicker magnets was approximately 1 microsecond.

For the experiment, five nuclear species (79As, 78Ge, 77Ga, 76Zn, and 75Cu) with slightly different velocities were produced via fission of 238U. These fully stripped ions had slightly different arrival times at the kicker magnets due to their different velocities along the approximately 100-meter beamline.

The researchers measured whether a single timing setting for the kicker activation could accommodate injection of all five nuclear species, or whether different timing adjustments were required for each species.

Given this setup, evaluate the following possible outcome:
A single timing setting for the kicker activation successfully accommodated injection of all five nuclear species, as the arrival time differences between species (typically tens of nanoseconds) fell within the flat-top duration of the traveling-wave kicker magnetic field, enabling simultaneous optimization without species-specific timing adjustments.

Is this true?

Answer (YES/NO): YES